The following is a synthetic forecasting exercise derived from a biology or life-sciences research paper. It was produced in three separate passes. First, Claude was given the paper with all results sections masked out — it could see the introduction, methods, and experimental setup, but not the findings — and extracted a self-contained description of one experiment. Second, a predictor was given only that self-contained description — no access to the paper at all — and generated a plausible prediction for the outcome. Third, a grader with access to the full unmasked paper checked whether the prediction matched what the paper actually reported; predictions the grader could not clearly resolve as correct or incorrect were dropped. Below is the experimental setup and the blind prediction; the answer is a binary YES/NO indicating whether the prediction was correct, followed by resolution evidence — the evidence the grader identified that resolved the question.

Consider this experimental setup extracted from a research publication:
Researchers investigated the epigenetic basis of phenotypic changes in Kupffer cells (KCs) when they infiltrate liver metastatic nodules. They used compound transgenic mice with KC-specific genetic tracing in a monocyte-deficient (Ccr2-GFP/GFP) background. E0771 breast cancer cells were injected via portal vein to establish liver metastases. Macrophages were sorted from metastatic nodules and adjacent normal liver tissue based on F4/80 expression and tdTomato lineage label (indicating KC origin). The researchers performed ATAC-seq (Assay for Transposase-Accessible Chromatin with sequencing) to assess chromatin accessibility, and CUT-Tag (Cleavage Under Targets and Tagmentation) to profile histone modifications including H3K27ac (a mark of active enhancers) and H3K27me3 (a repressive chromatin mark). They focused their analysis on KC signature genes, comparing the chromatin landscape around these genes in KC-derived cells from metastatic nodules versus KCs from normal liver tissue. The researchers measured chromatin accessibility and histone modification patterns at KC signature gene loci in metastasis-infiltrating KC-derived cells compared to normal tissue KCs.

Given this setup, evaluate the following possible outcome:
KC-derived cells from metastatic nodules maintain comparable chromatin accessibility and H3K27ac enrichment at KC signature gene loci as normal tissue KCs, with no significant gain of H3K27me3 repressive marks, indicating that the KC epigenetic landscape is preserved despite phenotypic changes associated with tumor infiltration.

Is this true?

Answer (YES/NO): NO